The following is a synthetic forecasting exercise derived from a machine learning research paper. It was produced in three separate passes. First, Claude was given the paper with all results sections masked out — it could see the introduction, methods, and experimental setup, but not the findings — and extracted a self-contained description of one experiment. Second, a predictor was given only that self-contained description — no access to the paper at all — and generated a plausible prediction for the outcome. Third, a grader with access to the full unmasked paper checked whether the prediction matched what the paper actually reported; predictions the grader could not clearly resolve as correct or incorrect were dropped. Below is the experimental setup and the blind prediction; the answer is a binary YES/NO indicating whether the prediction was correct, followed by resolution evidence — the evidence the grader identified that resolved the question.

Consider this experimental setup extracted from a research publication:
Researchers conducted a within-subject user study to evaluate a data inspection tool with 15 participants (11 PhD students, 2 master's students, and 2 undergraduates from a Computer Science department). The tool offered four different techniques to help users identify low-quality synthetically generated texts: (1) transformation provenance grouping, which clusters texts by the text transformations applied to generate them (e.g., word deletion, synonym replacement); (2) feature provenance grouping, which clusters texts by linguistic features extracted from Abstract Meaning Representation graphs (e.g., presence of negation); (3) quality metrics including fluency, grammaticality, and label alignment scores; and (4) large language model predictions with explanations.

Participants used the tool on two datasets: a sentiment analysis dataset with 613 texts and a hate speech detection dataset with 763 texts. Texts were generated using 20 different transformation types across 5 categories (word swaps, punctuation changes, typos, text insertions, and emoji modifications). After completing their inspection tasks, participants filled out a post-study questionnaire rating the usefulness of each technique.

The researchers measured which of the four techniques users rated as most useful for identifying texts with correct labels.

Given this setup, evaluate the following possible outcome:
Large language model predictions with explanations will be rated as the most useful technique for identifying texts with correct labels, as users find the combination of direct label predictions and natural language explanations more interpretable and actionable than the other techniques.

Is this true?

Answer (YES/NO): NO